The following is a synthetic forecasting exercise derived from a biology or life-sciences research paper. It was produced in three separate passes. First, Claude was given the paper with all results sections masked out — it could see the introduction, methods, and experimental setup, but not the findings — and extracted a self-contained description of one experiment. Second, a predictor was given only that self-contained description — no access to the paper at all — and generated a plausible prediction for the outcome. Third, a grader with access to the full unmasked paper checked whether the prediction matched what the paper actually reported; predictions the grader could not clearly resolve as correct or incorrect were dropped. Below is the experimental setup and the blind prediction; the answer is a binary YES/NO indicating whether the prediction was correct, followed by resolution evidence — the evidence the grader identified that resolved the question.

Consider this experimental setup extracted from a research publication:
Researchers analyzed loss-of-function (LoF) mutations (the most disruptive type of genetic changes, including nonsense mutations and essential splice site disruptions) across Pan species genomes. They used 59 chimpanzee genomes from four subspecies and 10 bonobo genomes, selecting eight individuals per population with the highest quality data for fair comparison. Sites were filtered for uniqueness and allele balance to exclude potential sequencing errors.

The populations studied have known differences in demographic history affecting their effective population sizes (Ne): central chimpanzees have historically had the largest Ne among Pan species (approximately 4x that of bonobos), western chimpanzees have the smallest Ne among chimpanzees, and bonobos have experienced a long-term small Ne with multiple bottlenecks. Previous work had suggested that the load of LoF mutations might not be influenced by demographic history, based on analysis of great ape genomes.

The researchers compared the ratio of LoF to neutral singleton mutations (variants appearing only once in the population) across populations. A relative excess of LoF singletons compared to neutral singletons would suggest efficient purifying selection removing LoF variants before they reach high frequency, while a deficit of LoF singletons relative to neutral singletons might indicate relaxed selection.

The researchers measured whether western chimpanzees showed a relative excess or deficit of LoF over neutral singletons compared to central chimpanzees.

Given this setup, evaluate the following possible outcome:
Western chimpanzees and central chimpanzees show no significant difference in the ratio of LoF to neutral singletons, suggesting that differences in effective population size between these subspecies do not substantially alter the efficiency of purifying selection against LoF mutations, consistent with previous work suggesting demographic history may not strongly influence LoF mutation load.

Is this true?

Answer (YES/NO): NO